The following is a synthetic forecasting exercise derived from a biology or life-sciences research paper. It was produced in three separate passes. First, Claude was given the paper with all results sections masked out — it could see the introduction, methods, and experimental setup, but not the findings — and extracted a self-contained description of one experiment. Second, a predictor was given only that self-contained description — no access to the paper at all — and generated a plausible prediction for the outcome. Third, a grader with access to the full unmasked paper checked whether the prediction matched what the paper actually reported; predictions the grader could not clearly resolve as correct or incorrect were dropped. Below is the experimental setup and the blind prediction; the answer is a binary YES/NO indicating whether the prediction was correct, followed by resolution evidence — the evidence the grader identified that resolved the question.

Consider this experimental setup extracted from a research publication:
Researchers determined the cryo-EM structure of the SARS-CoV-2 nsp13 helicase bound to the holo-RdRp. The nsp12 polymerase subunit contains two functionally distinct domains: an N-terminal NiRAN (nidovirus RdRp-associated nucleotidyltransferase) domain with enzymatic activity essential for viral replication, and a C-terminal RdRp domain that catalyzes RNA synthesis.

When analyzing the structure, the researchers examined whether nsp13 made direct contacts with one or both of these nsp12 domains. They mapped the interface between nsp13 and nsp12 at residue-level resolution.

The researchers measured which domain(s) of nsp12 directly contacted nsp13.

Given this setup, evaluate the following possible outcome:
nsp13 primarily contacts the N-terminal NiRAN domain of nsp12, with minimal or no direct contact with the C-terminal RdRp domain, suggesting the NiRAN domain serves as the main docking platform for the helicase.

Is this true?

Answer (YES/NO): NO